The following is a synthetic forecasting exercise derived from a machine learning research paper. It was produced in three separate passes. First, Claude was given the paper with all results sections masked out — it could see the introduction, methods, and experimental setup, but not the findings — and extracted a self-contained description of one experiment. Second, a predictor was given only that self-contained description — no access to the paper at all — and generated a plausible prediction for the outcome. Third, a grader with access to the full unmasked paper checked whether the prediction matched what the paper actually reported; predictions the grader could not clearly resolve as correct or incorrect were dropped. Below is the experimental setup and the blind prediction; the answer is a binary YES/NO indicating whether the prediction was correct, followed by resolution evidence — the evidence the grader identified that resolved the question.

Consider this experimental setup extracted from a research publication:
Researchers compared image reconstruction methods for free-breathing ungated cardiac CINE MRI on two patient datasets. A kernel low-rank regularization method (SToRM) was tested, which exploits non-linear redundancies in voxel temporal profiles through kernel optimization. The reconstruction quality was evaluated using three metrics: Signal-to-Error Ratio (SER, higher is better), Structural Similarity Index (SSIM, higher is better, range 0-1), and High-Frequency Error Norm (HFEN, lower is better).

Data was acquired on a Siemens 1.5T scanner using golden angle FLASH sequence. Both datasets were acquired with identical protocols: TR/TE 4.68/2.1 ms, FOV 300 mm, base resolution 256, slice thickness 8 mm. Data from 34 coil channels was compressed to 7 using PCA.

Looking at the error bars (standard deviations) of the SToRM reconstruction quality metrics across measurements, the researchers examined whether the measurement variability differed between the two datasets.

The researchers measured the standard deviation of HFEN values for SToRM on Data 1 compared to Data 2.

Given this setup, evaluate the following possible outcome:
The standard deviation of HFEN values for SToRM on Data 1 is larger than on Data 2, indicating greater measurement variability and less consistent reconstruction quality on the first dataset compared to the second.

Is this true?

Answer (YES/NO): NO